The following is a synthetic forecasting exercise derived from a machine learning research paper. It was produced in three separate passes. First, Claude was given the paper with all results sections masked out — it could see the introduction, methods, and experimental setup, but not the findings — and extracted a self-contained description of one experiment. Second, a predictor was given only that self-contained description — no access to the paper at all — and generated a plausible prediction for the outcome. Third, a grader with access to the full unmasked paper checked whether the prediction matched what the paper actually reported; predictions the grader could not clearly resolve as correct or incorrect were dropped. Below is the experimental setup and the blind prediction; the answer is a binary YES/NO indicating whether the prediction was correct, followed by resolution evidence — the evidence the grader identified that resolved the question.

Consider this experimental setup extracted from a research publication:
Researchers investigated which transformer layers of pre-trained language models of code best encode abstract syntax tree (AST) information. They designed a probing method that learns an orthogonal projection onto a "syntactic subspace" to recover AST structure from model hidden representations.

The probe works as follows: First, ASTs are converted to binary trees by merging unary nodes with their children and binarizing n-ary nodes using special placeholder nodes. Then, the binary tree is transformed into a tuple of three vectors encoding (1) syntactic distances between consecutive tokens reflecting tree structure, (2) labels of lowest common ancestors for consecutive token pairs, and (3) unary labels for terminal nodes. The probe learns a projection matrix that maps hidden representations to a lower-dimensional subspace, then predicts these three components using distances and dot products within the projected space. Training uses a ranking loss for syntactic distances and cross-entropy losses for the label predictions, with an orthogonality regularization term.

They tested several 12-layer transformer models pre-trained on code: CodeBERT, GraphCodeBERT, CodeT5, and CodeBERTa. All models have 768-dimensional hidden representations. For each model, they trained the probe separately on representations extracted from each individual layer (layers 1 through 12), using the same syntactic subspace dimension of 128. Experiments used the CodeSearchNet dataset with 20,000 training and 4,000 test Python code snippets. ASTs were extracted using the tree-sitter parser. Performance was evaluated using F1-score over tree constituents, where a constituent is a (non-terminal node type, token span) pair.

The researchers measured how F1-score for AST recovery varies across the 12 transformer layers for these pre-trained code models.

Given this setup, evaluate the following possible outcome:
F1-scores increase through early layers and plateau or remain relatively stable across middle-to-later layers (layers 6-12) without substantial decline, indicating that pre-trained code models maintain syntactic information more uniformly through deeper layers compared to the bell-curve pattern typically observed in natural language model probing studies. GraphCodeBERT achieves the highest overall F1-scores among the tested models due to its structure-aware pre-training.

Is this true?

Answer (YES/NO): NO